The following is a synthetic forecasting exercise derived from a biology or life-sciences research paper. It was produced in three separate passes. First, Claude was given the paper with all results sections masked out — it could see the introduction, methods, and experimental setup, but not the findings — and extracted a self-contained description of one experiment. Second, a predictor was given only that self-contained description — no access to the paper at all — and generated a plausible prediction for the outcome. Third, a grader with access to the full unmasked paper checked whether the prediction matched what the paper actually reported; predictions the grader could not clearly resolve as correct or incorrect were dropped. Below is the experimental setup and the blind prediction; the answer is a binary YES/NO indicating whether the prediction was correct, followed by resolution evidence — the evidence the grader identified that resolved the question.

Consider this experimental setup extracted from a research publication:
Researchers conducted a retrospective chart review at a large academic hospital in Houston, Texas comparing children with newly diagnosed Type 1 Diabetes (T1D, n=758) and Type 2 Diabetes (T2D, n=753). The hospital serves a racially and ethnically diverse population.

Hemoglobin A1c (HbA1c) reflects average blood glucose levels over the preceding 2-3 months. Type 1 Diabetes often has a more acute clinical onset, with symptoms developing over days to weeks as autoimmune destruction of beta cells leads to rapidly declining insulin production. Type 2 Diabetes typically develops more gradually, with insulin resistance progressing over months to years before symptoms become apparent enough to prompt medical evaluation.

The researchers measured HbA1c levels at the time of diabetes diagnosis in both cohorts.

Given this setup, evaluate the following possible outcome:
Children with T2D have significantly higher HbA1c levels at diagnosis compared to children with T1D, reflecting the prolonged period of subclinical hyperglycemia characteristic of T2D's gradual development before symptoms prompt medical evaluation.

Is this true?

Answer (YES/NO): NO